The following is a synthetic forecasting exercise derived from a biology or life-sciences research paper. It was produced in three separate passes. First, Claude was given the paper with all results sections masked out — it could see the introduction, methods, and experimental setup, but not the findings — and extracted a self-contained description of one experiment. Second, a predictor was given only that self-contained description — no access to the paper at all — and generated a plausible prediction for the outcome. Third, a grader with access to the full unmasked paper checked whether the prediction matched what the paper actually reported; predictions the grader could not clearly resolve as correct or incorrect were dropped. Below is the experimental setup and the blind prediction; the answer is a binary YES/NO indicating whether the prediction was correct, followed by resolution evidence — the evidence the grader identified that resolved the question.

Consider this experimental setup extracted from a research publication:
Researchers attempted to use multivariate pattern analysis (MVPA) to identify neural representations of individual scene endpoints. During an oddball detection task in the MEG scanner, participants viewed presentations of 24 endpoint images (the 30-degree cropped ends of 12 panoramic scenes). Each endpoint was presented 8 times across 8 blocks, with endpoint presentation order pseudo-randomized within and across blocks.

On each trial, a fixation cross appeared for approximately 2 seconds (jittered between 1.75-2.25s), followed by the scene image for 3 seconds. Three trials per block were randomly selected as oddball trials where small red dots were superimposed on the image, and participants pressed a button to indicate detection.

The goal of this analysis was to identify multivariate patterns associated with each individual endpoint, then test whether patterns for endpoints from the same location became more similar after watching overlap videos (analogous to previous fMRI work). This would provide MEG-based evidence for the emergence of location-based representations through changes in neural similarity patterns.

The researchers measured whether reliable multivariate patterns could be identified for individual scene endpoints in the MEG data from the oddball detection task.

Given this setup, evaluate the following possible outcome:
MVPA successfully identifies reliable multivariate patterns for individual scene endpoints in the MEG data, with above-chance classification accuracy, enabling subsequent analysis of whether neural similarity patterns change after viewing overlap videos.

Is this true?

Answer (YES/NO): NO